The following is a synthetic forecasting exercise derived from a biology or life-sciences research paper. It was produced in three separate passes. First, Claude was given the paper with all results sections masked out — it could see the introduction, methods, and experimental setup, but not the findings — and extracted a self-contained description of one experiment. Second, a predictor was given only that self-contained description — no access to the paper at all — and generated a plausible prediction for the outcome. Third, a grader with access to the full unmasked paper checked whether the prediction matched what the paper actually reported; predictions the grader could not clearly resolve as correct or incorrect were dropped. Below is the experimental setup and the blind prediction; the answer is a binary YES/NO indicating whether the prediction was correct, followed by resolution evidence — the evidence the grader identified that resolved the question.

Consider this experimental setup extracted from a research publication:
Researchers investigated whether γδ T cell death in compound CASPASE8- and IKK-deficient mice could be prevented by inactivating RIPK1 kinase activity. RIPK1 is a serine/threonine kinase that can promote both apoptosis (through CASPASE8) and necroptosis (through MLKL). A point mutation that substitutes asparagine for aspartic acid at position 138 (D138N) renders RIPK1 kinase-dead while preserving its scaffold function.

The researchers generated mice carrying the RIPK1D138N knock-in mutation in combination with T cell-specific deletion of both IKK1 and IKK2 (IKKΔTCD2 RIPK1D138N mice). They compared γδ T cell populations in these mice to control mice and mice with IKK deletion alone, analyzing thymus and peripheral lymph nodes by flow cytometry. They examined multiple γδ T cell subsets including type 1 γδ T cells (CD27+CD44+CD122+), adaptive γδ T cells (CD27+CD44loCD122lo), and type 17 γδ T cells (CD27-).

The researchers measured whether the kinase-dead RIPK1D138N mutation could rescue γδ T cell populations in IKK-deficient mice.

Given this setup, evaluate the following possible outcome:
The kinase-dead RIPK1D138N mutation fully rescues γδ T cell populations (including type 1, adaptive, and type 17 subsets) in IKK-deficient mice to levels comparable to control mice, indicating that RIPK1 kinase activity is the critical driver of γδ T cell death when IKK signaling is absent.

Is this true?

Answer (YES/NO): NO